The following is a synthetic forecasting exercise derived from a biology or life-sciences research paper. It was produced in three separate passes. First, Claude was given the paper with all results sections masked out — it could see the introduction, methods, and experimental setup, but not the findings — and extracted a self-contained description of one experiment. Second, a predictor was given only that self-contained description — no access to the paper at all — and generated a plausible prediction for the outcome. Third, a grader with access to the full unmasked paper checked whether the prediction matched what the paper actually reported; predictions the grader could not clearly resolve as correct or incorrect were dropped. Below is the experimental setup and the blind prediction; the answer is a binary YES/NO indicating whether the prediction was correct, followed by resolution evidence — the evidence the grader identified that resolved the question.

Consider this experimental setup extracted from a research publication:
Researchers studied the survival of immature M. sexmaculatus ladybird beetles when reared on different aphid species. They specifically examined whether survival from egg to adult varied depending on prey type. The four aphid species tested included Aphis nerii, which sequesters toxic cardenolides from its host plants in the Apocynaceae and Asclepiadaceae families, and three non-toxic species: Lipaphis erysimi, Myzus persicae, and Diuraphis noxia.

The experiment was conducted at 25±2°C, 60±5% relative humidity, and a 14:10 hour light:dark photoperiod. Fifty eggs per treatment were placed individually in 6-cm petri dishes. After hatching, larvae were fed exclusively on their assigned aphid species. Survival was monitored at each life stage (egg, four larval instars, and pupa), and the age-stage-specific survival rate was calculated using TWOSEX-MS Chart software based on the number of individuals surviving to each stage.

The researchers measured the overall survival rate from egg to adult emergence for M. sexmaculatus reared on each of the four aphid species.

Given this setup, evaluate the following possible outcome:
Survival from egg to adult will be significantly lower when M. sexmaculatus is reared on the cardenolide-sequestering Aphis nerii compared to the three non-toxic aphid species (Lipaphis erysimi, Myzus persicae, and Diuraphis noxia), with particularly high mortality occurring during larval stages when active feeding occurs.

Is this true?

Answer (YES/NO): NO